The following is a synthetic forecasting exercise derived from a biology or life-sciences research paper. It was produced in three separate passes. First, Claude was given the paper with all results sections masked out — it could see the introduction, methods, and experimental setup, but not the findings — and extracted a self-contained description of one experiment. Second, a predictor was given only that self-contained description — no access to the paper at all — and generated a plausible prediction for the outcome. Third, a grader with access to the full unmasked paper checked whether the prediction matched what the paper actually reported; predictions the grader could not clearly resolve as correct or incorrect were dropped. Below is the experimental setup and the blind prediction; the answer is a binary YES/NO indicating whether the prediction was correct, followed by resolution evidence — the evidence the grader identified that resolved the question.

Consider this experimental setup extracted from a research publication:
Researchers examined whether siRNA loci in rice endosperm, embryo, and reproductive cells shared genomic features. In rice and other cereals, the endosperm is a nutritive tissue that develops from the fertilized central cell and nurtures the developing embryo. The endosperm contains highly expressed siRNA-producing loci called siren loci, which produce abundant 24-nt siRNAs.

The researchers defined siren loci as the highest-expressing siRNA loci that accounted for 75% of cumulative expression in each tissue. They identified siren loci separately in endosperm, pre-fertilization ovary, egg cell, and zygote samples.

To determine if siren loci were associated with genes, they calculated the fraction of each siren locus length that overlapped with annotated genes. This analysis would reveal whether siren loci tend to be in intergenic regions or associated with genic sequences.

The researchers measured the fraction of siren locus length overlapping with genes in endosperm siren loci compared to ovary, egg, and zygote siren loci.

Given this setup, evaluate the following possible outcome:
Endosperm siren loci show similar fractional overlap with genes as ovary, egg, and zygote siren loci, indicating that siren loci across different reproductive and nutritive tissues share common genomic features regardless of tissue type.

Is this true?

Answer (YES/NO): NO